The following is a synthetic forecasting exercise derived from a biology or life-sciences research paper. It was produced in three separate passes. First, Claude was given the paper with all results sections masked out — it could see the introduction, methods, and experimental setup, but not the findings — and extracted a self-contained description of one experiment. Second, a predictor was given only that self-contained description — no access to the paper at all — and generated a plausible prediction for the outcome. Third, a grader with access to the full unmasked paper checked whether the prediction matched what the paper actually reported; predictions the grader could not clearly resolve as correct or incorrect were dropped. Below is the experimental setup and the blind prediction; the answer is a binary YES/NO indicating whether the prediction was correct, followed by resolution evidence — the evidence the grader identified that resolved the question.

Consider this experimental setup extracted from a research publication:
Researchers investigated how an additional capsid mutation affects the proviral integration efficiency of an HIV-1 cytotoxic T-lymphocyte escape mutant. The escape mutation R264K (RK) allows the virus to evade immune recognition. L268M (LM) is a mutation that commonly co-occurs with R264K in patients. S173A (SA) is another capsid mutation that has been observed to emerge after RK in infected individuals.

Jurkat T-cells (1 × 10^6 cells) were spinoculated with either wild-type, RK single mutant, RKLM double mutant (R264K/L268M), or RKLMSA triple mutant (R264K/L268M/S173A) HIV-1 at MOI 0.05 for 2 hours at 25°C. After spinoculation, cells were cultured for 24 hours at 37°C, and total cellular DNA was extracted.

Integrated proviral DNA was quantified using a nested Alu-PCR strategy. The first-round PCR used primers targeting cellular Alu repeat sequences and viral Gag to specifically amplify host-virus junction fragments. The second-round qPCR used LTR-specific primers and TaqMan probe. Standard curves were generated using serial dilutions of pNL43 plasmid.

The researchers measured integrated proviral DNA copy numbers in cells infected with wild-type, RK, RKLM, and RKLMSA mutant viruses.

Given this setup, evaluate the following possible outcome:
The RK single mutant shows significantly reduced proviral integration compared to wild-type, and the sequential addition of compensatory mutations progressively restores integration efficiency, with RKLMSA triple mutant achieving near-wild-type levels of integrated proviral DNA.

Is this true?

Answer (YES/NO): NO